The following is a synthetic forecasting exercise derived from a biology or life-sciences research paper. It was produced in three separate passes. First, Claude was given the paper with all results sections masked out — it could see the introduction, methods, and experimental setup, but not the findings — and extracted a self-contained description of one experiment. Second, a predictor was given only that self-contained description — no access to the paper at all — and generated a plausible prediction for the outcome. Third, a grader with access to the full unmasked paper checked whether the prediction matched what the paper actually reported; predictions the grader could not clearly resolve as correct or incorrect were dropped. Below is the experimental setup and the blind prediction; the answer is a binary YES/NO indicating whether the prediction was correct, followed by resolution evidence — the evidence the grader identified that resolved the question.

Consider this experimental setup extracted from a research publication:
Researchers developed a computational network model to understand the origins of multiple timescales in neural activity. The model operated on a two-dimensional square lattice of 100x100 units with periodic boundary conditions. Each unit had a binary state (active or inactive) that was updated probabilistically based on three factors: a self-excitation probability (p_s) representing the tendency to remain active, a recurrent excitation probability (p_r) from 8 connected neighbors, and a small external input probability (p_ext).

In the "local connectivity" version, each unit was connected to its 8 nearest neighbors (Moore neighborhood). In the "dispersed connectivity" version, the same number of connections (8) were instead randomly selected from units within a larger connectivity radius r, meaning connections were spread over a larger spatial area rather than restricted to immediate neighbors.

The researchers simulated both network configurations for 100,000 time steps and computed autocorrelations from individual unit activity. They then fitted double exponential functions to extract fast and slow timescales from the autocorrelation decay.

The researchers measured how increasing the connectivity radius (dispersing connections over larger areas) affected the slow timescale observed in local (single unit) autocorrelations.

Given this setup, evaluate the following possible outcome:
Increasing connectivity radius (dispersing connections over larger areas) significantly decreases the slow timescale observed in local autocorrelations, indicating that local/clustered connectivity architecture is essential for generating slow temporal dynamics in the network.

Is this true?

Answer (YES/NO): YES